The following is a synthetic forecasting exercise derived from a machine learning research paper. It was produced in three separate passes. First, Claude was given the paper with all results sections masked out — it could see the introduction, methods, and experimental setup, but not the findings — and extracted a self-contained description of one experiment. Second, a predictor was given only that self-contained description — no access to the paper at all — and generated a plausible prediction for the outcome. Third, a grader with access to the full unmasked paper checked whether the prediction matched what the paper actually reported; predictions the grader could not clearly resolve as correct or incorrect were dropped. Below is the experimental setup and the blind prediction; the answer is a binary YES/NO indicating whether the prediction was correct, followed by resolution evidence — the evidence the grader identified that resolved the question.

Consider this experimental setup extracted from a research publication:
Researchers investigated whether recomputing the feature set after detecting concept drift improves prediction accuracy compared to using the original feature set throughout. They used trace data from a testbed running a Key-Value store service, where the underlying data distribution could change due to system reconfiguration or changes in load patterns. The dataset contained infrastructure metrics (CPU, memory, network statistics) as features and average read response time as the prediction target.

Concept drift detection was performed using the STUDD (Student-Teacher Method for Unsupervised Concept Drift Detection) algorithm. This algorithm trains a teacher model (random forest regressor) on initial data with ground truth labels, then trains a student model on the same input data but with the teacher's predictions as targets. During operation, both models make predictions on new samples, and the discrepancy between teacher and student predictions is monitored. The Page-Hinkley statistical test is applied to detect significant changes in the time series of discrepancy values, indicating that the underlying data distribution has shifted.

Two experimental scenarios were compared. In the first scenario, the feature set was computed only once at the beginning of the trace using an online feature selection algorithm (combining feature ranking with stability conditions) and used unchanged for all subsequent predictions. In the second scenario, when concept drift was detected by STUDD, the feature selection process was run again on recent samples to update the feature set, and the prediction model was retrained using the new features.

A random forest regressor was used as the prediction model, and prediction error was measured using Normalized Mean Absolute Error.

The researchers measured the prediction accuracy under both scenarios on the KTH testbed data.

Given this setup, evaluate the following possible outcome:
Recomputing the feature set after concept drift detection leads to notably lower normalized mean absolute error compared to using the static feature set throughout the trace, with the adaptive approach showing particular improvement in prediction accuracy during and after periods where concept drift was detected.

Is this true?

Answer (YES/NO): YES